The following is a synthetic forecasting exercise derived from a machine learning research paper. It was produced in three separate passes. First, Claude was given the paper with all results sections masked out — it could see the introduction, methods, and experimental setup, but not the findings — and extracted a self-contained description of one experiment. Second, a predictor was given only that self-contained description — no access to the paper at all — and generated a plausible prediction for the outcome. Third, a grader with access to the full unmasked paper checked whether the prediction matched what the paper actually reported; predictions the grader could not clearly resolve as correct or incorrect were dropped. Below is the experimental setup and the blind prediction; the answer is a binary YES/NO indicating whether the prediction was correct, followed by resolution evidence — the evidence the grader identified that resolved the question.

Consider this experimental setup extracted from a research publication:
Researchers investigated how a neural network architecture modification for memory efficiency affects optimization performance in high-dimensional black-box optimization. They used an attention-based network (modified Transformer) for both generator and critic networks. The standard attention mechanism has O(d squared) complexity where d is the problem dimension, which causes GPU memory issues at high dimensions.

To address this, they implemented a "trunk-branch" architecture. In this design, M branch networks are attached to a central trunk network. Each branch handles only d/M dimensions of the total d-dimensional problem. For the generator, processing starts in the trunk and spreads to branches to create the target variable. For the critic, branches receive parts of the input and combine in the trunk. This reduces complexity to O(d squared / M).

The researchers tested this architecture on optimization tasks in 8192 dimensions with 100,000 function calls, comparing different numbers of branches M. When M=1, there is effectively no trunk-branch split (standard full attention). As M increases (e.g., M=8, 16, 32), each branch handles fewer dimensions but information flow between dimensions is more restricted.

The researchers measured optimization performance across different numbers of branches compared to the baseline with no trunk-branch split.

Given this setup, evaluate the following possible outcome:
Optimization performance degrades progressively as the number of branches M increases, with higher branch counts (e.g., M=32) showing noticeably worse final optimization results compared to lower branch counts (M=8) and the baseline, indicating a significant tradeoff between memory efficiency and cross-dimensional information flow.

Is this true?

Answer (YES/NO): YES